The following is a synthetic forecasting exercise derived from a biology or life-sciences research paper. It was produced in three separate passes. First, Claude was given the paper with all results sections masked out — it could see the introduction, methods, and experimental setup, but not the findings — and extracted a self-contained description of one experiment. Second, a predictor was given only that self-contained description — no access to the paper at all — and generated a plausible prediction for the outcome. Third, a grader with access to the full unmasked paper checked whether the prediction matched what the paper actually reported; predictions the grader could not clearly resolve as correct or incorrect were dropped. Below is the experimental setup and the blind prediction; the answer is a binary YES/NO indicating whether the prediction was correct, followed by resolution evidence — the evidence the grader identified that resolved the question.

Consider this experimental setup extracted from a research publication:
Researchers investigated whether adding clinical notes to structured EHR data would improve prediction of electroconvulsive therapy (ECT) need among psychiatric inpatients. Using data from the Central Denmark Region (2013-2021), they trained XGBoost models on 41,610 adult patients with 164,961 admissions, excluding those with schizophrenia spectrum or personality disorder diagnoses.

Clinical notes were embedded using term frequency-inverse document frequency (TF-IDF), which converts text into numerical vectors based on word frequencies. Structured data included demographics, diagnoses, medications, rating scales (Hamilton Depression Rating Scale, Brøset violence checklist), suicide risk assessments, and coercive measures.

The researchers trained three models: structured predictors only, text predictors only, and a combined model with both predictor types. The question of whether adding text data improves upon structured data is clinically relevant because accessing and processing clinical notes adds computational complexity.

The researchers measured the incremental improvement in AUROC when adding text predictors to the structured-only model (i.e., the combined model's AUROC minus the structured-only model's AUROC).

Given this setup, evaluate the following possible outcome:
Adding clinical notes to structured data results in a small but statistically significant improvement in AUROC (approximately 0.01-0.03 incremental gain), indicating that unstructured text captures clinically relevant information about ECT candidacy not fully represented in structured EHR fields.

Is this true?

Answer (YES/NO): NO